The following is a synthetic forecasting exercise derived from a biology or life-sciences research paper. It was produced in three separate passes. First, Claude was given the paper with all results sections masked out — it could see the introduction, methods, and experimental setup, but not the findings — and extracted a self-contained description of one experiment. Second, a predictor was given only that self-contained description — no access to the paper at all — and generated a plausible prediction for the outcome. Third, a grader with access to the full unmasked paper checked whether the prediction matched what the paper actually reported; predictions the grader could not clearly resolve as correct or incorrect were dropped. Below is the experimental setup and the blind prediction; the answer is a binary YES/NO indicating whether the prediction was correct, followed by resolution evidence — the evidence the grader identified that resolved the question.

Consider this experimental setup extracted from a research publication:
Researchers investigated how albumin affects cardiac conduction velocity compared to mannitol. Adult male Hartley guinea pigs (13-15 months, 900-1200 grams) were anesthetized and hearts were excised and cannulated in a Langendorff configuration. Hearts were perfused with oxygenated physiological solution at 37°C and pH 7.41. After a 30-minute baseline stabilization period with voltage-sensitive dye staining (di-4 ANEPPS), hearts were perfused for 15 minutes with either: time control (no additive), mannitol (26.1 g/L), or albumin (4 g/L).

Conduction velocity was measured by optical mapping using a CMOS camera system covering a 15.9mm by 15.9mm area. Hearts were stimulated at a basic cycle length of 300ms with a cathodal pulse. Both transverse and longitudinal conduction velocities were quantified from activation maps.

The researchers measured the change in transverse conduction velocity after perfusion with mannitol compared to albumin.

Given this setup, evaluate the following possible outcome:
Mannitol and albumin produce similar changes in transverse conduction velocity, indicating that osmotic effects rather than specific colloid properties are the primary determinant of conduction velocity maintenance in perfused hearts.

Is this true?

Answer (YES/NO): NO